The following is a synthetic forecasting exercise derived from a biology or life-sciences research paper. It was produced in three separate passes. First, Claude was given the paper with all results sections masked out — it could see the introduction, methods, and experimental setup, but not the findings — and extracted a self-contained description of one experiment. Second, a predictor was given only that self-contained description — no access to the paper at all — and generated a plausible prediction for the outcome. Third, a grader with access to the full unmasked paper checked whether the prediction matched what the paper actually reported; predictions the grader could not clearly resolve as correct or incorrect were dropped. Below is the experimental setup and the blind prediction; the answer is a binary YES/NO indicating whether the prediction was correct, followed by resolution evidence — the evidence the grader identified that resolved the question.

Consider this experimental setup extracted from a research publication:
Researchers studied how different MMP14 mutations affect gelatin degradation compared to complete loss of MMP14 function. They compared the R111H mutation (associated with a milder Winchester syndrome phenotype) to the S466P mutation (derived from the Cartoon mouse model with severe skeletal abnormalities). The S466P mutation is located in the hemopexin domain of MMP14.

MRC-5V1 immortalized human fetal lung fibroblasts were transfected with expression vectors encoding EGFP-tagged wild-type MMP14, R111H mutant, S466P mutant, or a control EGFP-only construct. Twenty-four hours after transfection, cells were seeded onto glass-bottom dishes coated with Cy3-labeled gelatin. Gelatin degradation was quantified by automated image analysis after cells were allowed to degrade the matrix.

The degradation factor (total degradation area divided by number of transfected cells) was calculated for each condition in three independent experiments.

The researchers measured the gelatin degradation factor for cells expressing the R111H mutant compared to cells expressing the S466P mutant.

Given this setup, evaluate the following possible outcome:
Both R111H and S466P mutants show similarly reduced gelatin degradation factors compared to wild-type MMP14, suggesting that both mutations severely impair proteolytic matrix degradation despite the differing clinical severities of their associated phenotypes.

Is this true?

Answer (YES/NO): NO